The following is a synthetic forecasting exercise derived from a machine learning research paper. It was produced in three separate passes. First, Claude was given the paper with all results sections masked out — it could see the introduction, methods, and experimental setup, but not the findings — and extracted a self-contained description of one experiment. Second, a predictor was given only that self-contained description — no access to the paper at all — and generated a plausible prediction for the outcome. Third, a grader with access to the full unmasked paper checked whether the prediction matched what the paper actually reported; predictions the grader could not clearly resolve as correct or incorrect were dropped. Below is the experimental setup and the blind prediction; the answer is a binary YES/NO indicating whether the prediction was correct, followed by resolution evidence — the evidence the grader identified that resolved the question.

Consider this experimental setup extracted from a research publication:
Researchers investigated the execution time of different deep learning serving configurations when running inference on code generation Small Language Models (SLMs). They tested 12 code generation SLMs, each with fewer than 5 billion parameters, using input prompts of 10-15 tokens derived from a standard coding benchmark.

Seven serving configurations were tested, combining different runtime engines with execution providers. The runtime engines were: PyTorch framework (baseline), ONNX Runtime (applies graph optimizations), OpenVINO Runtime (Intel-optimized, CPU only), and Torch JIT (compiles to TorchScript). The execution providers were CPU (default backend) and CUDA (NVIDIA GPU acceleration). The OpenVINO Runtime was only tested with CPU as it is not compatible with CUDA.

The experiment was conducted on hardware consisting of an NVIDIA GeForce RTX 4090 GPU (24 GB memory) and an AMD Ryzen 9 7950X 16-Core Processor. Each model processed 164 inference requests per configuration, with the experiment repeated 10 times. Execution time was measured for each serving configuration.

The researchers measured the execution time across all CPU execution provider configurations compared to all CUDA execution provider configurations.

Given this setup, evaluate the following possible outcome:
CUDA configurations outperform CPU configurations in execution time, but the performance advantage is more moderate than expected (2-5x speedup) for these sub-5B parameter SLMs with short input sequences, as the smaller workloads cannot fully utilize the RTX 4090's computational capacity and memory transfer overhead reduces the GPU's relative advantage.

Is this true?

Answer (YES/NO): NO